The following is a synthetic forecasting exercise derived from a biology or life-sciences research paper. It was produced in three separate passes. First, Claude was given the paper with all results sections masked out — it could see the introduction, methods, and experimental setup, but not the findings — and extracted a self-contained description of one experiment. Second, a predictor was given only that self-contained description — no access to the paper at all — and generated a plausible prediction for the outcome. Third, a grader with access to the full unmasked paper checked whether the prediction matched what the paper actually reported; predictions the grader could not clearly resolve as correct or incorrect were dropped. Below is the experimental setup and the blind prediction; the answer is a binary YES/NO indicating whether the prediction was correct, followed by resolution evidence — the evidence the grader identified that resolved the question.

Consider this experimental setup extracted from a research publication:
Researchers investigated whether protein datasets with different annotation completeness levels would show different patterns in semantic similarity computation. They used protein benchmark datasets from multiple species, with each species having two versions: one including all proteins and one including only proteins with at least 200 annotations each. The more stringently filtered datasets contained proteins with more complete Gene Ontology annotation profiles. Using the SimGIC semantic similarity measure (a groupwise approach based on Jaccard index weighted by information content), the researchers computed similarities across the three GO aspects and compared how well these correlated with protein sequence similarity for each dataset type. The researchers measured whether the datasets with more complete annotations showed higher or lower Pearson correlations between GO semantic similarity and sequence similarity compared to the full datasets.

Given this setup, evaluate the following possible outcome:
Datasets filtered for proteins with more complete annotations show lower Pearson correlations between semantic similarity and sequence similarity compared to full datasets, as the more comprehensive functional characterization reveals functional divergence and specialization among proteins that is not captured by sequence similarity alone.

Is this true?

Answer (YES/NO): NO